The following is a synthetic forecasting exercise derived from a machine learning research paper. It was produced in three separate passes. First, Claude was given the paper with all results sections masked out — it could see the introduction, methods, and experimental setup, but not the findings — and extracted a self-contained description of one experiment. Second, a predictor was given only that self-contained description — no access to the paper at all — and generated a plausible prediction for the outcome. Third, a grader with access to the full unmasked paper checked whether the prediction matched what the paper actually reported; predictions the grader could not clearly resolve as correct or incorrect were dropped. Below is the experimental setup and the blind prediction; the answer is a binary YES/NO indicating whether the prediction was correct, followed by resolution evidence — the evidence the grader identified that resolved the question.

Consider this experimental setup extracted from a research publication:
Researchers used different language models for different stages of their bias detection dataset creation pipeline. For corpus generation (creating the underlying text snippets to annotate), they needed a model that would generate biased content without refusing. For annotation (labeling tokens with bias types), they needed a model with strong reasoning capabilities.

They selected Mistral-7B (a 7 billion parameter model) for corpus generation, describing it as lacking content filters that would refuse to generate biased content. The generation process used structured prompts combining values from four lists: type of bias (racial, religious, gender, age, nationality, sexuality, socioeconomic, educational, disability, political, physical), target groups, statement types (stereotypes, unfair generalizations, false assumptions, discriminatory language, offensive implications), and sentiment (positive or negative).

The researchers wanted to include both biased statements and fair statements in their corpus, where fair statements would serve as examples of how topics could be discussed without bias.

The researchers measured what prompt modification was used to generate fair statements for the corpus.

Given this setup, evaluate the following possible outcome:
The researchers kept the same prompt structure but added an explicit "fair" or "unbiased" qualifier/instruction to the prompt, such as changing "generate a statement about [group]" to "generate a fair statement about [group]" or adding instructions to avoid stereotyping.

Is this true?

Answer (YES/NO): NO